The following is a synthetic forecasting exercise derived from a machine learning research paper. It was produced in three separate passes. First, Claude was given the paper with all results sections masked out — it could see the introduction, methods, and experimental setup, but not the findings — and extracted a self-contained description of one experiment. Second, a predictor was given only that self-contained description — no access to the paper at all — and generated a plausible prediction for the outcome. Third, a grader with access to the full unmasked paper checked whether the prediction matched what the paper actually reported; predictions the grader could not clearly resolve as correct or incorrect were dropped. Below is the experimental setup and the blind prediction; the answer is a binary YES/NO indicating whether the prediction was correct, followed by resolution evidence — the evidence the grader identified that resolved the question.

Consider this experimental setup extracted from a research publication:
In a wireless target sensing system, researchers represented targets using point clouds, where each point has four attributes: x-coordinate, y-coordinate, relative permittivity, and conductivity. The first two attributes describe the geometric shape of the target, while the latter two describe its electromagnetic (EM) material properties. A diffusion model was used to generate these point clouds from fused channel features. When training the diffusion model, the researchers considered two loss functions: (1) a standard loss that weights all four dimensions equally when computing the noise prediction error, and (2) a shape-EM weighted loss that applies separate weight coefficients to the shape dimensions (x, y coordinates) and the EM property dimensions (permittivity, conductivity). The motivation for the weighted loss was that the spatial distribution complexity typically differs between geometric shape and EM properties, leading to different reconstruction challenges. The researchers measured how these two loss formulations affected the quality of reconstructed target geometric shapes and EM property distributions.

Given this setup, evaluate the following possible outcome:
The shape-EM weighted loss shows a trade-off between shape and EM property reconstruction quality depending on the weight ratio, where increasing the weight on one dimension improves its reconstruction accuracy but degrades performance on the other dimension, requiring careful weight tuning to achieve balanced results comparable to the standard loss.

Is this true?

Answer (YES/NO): NO